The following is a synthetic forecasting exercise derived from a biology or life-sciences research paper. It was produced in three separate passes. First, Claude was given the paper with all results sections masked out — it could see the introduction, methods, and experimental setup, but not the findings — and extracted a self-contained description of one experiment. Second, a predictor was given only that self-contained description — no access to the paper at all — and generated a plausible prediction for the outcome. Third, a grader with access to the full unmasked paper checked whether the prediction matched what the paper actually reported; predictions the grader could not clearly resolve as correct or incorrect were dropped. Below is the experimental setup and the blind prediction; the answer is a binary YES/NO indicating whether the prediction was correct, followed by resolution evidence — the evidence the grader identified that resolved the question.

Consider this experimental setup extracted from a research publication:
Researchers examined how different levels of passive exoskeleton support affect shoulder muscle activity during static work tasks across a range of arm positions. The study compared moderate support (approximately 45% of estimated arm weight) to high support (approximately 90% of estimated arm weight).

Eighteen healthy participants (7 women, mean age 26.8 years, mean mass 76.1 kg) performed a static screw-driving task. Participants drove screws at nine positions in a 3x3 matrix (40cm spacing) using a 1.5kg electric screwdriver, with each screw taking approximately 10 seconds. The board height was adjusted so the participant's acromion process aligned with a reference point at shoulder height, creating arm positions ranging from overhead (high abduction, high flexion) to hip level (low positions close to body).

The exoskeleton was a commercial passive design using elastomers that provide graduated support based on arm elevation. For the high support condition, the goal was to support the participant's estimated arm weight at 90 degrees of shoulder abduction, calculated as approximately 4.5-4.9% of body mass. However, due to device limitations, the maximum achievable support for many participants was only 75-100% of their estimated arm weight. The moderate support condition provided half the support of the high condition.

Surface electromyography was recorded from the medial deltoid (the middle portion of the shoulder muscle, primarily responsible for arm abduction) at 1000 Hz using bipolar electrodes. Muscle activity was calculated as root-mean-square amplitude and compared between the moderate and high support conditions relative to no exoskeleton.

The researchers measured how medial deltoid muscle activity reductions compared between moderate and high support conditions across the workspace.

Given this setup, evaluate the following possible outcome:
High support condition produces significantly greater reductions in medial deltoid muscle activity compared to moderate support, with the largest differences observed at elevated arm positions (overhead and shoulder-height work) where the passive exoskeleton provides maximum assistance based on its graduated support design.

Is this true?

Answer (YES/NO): NO